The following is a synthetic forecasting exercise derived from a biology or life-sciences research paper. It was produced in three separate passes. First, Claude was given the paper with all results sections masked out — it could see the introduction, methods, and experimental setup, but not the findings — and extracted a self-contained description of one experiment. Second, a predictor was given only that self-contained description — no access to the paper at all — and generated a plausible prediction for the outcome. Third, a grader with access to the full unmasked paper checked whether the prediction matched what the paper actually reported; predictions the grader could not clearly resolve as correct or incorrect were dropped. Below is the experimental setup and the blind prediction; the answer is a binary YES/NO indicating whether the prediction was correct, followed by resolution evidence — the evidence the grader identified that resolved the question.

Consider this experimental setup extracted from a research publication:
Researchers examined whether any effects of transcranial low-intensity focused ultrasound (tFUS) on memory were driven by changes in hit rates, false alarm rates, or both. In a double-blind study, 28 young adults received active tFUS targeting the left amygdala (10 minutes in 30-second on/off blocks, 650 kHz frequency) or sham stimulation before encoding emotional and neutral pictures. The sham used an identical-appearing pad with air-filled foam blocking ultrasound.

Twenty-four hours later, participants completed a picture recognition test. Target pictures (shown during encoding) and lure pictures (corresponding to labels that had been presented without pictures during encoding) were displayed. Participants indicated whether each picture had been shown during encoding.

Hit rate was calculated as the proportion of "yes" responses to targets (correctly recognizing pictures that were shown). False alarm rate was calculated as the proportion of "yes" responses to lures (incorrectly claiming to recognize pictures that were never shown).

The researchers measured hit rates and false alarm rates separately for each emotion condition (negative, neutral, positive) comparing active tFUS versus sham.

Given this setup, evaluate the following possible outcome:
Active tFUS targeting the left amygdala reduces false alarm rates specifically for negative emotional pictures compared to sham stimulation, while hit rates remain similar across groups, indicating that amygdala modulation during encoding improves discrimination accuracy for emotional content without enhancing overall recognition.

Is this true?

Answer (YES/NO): NO